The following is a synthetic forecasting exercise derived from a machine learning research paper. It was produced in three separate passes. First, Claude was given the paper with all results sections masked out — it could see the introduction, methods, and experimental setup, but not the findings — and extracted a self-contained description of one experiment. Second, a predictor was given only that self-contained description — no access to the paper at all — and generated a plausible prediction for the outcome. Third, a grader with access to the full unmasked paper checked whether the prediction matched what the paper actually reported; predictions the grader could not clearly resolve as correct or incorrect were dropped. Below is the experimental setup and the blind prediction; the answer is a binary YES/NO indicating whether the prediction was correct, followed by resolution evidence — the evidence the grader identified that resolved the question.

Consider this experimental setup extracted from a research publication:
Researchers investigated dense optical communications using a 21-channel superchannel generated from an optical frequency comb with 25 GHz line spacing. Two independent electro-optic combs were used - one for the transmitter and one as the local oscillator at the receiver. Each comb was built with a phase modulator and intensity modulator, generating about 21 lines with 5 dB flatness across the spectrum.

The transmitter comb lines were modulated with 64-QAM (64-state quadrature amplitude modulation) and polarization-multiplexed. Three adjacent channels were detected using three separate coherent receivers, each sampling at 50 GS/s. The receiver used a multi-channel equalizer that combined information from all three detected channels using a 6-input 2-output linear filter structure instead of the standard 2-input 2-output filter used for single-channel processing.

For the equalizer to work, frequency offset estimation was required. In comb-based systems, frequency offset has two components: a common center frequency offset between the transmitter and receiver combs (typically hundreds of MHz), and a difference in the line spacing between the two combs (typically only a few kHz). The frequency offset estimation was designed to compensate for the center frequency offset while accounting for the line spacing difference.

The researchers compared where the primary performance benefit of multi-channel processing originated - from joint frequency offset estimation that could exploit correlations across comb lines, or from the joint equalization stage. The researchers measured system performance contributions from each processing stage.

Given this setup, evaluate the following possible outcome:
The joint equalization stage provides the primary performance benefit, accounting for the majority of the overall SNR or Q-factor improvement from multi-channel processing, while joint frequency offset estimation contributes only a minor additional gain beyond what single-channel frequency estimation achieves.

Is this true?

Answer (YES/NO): YES